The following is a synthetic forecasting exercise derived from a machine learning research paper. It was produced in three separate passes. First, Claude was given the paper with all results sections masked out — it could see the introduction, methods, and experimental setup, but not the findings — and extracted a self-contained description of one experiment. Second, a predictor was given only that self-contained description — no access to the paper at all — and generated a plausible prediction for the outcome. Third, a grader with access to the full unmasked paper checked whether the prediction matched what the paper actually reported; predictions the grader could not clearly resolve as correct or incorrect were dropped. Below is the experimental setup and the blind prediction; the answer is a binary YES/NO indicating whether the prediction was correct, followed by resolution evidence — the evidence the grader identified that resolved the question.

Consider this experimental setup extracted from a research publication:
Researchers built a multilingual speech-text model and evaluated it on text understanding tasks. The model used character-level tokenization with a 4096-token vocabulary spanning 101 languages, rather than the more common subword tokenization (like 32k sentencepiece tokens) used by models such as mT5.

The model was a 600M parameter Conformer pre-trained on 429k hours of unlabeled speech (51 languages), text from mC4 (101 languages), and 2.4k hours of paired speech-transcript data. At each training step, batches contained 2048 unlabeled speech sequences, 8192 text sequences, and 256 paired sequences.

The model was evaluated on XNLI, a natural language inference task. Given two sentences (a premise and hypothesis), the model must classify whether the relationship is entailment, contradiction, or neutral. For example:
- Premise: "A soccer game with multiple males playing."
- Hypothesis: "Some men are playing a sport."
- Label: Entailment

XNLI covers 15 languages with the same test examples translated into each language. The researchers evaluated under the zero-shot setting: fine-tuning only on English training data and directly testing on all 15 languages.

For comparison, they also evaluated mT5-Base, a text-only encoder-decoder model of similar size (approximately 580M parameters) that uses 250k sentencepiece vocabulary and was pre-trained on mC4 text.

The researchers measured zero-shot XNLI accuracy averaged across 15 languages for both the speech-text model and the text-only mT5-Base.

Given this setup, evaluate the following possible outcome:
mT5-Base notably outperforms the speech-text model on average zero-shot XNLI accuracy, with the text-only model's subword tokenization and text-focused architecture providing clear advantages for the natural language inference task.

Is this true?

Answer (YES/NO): YES